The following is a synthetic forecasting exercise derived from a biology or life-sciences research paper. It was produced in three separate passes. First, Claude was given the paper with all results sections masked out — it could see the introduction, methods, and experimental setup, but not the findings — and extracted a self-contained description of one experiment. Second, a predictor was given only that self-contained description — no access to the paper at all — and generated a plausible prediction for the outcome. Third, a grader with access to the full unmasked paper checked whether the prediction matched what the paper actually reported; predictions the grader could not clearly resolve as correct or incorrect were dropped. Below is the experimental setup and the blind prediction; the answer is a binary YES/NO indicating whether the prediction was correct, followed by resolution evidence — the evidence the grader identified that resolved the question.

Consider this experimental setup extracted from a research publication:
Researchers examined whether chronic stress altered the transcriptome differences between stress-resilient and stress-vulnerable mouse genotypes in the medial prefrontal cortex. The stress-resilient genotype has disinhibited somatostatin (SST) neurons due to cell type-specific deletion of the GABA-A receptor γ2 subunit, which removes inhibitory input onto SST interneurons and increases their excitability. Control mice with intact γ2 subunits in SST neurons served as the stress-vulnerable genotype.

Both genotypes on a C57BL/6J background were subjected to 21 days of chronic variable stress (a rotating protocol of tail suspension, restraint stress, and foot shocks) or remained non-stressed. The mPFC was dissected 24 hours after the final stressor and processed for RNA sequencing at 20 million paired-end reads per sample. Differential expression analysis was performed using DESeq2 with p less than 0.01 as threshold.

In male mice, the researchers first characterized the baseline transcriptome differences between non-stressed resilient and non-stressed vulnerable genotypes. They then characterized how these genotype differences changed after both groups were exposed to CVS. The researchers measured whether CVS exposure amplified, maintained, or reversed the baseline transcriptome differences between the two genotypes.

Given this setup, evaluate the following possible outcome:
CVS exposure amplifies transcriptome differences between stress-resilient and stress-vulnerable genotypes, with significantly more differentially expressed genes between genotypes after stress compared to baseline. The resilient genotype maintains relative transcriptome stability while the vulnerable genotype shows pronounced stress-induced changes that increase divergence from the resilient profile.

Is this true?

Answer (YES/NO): NO